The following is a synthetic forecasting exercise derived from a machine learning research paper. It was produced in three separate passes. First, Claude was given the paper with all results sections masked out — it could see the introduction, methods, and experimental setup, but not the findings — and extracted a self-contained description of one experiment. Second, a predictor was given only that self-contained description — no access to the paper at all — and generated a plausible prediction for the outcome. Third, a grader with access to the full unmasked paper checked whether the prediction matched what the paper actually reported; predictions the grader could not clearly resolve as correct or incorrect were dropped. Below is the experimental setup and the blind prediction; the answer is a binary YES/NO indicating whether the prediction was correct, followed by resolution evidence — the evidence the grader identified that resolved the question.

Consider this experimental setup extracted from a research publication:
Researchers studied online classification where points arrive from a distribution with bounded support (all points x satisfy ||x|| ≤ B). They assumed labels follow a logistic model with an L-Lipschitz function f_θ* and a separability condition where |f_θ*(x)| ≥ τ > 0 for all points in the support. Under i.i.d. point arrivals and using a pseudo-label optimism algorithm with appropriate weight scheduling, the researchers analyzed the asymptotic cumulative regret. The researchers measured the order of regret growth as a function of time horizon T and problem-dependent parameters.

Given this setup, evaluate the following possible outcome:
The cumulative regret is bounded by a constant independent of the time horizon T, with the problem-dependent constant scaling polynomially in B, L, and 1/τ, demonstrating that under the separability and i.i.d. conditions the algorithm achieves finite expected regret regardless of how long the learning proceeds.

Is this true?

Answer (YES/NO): NO